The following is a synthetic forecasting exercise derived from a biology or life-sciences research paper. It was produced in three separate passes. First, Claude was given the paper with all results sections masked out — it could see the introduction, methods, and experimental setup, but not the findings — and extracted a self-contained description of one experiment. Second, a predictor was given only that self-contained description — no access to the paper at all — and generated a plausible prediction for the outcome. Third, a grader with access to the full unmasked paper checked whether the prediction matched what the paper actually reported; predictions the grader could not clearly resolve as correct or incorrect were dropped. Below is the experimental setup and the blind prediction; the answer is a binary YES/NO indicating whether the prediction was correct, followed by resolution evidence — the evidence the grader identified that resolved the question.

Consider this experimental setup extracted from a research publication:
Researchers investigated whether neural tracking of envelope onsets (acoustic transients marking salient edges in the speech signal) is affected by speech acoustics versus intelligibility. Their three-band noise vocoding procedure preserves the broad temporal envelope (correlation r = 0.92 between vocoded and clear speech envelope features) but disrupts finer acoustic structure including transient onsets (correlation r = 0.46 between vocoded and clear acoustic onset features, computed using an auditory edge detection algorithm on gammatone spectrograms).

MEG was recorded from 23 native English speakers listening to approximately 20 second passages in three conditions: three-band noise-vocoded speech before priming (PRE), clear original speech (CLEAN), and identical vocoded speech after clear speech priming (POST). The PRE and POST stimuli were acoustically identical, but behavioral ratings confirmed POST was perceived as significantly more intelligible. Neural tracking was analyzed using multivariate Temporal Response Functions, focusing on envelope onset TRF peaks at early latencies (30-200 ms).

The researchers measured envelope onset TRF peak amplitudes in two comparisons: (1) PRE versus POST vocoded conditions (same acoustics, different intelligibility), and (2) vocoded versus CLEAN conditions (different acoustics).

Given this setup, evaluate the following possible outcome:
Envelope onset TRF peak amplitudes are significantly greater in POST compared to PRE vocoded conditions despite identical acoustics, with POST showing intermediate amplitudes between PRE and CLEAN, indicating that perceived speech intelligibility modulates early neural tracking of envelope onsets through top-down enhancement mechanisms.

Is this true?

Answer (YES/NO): NO